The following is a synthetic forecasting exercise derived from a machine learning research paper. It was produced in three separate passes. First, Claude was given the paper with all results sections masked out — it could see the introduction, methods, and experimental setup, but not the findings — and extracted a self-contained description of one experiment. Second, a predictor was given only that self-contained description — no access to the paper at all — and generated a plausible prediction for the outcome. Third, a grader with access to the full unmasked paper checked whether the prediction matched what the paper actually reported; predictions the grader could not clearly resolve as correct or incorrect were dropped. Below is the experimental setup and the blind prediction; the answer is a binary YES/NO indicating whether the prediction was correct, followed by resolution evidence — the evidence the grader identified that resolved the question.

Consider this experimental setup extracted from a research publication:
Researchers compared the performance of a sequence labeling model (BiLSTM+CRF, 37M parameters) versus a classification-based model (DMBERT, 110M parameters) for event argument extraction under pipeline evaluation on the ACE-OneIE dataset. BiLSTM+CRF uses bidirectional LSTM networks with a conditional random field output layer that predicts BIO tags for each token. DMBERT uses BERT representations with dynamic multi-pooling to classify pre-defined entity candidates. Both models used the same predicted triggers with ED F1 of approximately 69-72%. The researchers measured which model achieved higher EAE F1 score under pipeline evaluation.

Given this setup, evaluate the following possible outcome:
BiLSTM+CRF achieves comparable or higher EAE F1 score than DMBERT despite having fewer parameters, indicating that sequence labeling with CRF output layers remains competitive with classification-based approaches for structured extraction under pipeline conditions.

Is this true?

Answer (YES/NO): NO